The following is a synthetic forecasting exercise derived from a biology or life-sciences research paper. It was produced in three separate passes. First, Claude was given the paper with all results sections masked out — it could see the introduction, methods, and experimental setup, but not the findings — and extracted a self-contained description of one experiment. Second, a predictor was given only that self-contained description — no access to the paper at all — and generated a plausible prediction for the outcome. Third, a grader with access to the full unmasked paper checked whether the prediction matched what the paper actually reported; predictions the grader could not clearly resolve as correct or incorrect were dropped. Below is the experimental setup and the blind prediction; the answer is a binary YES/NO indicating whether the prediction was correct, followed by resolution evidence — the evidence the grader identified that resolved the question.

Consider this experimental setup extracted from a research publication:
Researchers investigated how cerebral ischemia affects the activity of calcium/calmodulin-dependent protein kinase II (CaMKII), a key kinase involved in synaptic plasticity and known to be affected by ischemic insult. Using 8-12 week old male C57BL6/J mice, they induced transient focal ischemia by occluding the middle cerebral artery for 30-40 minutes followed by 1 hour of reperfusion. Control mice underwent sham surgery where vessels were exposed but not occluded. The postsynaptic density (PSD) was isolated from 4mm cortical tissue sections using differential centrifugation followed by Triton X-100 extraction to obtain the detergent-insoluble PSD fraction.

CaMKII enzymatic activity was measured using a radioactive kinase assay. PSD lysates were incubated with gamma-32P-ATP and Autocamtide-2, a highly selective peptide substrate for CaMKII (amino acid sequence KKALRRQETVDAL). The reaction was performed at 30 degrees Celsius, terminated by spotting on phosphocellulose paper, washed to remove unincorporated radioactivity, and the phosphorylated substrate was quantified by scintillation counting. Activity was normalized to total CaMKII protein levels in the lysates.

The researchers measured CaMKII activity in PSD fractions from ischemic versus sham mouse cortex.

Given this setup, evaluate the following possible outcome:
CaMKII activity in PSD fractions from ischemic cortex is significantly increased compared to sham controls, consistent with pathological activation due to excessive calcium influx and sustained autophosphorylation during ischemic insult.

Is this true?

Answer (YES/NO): NO